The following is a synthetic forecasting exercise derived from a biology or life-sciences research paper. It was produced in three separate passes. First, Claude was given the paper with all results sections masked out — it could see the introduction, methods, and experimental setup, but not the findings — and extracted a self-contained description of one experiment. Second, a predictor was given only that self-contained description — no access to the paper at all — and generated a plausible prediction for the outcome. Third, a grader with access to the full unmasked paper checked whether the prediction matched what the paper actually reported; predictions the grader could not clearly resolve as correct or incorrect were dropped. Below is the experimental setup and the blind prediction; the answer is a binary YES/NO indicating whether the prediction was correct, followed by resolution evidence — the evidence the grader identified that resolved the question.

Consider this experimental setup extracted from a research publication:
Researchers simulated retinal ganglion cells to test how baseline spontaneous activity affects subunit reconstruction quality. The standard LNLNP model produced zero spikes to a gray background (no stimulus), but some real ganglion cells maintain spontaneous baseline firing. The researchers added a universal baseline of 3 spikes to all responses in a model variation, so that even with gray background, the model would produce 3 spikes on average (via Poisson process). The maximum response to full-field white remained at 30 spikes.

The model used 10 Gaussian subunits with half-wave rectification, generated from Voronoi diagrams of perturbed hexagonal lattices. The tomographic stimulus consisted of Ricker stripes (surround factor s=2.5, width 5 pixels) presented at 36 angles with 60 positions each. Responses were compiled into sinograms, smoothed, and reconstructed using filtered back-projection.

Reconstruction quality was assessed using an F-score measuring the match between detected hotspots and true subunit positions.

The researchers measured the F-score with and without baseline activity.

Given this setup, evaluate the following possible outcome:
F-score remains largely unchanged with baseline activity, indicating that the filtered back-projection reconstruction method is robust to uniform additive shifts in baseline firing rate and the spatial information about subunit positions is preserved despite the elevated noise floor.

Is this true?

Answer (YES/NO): NO